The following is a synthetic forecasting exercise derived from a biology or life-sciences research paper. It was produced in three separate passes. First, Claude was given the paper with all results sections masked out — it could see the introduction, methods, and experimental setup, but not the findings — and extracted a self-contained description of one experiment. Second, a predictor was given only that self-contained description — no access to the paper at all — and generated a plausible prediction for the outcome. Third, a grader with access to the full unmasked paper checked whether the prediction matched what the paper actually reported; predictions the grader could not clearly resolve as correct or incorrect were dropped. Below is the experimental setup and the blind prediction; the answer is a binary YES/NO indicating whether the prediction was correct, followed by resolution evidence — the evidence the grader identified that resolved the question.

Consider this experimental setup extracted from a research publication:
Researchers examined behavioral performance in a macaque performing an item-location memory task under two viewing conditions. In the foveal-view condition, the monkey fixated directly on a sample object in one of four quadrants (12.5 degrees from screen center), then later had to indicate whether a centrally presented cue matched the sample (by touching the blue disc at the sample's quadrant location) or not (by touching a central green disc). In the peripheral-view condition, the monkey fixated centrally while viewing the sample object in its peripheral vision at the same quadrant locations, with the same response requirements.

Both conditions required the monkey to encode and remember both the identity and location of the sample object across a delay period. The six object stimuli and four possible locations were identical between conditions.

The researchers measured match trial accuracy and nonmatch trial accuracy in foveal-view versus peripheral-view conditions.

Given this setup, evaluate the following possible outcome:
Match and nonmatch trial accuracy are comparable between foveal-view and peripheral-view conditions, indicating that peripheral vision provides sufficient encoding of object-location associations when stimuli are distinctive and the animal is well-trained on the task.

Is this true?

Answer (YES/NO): NO